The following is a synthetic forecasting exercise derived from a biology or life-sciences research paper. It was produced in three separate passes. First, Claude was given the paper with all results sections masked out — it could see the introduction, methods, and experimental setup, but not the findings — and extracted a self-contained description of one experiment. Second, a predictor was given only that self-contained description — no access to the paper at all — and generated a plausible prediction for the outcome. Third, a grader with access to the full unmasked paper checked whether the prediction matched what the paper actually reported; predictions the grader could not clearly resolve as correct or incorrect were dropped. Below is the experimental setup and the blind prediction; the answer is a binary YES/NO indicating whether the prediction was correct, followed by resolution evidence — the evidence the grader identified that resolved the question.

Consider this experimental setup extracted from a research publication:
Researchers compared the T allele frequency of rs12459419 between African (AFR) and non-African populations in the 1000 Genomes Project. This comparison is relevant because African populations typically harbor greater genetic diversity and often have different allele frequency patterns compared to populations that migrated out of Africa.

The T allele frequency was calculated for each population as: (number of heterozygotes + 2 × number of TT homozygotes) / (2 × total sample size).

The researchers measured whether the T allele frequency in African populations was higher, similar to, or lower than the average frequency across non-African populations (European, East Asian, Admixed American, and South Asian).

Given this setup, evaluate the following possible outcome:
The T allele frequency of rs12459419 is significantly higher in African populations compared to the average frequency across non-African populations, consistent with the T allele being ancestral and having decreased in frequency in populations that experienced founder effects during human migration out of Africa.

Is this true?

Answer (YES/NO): NO